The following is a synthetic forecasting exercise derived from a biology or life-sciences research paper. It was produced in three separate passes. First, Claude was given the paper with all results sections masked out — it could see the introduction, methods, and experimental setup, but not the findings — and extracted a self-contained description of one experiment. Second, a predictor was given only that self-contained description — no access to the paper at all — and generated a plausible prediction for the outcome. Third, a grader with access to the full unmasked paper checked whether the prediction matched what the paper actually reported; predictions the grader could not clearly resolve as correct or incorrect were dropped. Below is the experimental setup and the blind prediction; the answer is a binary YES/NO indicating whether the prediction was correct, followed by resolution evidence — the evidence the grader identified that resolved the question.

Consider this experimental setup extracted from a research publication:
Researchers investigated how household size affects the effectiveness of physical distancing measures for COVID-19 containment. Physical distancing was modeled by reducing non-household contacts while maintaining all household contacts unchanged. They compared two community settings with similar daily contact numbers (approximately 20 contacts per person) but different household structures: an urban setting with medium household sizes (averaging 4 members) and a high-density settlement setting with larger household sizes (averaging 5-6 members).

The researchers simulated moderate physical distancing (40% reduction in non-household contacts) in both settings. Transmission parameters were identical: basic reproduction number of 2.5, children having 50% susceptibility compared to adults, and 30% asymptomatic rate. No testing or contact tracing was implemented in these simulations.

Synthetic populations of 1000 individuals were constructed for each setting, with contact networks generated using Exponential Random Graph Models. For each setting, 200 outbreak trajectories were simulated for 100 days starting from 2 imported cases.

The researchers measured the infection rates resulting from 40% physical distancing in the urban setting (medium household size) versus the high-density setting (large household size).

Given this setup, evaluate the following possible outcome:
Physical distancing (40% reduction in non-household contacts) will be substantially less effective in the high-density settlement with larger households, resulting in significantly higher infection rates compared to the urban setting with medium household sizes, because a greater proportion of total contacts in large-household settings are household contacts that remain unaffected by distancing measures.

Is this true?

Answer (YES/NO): YES